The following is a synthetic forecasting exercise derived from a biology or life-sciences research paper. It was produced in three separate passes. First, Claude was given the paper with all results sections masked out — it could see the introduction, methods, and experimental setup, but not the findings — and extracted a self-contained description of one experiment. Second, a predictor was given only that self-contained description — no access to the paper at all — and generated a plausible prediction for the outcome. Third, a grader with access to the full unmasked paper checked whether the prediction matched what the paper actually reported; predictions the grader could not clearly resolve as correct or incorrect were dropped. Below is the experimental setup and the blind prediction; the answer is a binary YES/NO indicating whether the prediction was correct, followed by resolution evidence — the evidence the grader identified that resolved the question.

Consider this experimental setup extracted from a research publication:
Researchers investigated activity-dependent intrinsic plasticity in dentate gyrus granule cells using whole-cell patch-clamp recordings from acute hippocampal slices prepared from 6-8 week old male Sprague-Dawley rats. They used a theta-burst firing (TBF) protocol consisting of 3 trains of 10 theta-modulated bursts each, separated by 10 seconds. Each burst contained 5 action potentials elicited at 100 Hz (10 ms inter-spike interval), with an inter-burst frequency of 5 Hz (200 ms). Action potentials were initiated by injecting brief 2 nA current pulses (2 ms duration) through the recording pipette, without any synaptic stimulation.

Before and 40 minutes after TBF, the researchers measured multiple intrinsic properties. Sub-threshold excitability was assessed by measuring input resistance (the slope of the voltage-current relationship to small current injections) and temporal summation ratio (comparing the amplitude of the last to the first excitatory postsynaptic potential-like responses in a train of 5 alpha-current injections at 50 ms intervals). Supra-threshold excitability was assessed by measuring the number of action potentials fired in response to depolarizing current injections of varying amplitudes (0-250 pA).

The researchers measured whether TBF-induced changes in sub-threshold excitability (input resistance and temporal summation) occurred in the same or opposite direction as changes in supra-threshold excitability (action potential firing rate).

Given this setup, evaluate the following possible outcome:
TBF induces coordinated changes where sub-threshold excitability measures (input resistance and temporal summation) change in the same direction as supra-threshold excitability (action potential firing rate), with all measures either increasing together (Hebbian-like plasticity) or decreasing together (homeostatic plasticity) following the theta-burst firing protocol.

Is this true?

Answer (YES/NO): NO